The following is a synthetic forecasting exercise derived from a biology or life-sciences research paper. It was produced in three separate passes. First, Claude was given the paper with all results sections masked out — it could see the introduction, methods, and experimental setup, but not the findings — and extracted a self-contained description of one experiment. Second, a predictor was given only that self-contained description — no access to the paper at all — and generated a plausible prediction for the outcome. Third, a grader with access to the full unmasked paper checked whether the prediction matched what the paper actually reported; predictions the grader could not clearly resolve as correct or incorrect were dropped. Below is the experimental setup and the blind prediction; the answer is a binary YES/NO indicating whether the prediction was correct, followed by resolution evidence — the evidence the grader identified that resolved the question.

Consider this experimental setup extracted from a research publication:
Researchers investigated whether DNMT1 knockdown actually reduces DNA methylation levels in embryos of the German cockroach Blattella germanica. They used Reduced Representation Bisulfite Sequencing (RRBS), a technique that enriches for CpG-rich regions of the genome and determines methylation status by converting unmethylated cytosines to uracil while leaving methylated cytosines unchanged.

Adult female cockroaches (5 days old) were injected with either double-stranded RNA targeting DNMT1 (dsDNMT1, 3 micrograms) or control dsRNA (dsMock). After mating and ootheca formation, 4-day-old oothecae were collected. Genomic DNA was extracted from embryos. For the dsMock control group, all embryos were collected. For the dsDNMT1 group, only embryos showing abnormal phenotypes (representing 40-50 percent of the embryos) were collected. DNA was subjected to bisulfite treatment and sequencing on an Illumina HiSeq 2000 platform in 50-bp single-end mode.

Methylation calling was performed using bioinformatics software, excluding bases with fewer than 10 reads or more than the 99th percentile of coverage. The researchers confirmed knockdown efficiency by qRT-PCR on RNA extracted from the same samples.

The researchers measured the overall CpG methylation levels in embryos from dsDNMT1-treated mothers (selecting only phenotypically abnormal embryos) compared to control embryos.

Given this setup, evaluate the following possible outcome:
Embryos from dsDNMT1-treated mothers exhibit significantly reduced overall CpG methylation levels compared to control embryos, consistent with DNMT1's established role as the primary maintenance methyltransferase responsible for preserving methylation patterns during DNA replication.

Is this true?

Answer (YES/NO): YES